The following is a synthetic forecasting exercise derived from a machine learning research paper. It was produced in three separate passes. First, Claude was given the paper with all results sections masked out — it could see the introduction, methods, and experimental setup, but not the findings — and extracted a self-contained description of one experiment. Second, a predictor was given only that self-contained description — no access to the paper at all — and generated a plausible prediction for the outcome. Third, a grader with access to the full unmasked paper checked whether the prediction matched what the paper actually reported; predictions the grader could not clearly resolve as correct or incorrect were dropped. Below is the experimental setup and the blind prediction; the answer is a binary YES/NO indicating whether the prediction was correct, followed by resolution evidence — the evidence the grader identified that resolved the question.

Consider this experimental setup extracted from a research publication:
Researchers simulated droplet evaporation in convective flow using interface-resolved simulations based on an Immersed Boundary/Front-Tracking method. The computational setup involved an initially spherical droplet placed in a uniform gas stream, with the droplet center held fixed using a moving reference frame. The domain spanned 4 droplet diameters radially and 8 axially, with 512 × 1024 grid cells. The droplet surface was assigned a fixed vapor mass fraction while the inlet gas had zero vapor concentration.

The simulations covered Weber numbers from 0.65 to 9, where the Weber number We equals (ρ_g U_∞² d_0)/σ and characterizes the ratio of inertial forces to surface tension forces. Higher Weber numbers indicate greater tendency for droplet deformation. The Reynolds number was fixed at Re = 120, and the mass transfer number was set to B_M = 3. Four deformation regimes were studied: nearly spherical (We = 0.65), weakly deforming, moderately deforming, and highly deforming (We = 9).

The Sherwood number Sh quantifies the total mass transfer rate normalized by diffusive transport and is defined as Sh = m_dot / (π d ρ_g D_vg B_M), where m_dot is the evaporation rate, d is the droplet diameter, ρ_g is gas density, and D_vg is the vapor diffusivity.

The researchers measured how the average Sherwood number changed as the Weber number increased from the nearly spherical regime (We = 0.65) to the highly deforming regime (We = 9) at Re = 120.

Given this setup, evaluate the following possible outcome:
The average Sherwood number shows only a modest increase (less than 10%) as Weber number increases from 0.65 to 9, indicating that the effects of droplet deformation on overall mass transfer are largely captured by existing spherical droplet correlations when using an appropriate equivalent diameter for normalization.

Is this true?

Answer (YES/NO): NO